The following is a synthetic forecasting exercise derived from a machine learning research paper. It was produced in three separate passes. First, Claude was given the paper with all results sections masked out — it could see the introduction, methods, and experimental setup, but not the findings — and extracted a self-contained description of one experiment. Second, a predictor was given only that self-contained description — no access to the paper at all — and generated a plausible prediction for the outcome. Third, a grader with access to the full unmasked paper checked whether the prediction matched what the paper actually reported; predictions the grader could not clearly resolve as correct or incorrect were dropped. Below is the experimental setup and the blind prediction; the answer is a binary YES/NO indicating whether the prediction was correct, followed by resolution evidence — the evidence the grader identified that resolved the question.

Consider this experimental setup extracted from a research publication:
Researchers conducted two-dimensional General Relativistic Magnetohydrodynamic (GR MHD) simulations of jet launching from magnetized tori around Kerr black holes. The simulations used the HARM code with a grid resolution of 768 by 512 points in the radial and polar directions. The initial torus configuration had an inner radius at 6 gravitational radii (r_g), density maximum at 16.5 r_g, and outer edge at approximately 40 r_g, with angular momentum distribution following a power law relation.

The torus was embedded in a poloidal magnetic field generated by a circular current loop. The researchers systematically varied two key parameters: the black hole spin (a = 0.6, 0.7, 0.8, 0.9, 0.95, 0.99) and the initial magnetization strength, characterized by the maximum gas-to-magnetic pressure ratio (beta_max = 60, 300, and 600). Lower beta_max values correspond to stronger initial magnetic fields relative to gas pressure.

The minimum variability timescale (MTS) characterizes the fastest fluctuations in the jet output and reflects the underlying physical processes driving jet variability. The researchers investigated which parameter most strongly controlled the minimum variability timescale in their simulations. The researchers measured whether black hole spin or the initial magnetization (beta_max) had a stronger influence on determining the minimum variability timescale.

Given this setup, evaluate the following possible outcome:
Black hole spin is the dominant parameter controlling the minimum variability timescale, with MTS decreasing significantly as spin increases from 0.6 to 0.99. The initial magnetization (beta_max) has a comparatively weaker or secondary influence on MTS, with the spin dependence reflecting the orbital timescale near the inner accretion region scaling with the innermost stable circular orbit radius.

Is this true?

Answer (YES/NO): YES